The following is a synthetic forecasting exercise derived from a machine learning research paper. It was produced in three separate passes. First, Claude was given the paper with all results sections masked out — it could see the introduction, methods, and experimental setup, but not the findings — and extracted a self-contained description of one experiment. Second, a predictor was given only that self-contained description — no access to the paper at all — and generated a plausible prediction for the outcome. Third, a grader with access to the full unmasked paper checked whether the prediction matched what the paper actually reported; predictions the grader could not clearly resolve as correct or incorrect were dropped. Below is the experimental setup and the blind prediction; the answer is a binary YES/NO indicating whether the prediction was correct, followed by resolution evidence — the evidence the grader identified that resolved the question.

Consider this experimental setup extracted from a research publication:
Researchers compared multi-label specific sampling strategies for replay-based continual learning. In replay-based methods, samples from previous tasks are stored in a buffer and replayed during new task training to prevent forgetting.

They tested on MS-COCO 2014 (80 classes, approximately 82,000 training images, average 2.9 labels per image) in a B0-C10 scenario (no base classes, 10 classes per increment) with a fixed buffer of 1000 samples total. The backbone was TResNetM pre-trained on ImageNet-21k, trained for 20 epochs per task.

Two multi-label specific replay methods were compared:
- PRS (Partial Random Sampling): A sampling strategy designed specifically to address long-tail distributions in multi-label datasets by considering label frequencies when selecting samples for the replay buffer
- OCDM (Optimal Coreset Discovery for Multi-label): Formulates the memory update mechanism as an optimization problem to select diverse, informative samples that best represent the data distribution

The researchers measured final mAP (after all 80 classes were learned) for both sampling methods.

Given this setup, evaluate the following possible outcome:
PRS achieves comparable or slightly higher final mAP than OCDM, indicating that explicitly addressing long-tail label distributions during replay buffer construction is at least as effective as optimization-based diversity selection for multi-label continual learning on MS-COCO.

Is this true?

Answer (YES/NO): NO